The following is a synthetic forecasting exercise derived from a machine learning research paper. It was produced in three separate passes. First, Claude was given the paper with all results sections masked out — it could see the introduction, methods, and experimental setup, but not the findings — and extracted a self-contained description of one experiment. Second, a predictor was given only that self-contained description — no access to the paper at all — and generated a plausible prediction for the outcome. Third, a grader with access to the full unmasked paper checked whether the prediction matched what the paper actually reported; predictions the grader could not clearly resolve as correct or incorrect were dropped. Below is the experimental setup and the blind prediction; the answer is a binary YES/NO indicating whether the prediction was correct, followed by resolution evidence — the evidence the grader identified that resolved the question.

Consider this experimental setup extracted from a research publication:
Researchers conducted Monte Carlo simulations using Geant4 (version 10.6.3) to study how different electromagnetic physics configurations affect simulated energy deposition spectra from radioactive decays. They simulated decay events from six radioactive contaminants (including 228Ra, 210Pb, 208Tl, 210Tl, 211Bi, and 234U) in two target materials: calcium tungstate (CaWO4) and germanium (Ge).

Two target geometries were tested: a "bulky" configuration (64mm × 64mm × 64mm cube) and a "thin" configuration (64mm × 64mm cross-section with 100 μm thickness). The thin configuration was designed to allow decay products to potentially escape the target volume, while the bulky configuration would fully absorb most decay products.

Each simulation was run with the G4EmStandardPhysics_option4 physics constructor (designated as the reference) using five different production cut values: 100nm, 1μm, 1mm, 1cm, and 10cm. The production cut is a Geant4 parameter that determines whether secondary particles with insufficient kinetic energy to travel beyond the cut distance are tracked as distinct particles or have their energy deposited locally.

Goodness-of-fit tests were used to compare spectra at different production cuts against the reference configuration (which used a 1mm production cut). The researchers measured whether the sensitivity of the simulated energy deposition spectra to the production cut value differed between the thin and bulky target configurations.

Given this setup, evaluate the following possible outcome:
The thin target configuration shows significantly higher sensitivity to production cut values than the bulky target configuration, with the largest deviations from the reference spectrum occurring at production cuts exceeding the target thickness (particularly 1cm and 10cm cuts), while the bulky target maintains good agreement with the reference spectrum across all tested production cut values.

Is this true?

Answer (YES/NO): NO